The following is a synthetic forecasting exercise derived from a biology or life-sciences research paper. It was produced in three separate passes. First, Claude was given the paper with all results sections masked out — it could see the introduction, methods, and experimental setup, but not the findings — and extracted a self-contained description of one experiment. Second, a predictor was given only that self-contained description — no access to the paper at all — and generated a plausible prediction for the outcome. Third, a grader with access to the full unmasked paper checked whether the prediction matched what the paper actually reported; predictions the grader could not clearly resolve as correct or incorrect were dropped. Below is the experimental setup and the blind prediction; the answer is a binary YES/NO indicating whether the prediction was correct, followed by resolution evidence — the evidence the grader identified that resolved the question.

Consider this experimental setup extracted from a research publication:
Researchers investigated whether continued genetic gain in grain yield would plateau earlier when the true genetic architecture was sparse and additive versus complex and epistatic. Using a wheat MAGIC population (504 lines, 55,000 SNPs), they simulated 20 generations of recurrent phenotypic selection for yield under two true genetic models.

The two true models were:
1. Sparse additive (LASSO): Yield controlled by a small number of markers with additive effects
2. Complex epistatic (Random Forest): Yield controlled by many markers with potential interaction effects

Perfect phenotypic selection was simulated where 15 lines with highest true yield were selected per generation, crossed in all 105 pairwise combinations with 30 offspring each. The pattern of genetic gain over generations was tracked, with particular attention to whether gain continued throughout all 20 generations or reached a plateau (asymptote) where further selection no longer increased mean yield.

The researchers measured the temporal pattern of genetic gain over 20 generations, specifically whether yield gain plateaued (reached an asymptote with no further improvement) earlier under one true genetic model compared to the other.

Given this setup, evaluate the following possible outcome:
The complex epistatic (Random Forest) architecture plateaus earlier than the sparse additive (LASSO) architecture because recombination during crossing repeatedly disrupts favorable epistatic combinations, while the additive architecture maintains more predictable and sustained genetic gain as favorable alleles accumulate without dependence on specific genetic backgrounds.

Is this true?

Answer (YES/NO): NO